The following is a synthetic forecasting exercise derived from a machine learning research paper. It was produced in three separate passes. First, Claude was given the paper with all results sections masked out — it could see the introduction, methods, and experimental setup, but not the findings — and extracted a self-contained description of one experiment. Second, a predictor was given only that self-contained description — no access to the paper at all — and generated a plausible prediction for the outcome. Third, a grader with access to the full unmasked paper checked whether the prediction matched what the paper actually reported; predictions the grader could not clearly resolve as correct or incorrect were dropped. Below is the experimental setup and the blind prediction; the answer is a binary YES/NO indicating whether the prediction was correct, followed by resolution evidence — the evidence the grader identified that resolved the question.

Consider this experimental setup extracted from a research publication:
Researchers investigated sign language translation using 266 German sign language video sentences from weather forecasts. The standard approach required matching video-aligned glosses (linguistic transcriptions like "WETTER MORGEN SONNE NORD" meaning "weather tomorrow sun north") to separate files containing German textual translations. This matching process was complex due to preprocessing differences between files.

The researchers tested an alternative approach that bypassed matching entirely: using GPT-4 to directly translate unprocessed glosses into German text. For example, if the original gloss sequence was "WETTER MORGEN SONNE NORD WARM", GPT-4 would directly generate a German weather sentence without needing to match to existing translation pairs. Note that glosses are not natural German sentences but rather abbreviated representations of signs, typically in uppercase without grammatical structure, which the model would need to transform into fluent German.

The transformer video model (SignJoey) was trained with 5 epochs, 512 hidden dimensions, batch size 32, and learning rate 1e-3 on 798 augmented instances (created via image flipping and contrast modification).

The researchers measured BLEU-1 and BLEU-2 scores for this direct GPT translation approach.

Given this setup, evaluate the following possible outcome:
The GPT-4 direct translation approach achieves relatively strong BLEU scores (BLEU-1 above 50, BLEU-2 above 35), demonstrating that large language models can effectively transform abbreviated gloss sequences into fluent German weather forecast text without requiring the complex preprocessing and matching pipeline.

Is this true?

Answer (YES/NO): NO